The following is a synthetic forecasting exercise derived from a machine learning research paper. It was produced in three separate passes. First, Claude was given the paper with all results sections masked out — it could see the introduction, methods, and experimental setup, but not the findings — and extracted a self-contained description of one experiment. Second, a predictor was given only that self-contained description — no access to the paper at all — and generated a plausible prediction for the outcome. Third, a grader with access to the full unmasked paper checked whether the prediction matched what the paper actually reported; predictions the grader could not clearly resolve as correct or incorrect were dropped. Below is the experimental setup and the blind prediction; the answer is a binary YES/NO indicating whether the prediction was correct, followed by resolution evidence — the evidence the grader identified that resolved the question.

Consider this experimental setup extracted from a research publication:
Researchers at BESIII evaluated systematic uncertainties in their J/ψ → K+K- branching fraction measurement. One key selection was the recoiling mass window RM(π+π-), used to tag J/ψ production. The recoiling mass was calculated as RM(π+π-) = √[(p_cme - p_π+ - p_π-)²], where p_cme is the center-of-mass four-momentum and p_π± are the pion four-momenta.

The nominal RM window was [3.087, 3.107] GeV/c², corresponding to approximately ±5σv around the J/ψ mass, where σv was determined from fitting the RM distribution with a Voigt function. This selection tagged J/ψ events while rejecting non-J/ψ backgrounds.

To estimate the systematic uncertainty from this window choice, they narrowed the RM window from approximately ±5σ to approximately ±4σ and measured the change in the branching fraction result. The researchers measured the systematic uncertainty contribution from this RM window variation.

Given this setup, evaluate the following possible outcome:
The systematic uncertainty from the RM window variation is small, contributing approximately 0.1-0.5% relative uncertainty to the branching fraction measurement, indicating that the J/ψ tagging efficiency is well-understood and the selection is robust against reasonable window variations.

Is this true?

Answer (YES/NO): YES